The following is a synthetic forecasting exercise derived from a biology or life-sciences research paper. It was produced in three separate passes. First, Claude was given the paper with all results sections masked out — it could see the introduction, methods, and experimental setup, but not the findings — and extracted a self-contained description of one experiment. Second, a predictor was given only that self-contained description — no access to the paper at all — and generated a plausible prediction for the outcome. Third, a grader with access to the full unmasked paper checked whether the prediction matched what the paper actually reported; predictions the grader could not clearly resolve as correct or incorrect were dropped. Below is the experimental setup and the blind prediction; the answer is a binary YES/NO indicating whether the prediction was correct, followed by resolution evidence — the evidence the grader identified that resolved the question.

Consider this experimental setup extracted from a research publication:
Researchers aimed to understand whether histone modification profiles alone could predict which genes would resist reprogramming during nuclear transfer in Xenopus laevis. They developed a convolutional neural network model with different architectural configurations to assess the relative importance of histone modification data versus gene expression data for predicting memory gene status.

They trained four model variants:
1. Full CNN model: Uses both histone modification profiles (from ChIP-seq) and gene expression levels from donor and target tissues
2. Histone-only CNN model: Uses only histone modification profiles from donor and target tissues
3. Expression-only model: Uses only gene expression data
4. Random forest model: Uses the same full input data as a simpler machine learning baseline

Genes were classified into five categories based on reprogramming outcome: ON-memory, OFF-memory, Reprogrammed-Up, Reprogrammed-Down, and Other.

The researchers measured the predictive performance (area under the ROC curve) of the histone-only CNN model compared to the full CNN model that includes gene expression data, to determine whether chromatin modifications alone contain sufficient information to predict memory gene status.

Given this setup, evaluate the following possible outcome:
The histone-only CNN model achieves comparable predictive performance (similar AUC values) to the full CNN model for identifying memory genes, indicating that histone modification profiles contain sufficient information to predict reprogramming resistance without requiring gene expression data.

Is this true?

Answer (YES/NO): NO